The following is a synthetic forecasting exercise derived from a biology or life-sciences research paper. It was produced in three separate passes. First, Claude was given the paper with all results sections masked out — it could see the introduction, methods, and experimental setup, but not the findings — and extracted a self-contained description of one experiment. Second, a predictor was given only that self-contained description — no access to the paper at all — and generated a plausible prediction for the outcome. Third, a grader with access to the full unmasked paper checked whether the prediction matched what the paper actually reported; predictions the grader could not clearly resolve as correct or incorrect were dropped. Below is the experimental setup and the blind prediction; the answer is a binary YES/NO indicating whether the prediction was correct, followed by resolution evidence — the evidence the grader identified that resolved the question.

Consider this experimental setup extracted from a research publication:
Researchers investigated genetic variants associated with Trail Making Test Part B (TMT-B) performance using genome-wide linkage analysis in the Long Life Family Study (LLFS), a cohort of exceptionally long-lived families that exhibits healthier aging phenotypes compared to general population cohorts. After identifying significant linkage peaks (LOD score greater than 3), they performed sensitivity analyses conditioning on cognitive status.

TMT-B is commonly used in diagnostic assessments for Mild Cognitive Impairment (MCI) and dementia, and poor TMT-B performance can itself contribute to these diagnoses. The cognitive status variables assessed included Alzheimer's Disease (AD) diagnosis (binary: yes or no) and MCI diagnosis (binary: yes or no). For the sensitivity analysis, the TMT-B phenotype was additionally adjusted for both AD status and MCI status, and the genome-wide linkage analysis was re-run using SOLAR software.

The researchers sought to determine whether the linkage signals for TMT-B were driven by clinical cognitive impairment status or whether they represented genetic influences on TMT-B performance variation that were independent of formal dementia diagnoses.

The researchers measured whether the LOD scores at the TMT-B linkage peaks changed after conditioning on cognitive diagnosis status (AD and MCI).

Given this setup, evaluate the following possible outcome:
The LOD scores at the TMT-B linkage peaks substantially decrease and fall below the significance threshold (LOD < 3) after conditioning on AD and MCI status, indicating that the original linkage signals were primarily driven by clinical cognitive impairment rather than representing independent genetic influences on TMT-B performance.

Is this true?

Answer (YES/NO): NO